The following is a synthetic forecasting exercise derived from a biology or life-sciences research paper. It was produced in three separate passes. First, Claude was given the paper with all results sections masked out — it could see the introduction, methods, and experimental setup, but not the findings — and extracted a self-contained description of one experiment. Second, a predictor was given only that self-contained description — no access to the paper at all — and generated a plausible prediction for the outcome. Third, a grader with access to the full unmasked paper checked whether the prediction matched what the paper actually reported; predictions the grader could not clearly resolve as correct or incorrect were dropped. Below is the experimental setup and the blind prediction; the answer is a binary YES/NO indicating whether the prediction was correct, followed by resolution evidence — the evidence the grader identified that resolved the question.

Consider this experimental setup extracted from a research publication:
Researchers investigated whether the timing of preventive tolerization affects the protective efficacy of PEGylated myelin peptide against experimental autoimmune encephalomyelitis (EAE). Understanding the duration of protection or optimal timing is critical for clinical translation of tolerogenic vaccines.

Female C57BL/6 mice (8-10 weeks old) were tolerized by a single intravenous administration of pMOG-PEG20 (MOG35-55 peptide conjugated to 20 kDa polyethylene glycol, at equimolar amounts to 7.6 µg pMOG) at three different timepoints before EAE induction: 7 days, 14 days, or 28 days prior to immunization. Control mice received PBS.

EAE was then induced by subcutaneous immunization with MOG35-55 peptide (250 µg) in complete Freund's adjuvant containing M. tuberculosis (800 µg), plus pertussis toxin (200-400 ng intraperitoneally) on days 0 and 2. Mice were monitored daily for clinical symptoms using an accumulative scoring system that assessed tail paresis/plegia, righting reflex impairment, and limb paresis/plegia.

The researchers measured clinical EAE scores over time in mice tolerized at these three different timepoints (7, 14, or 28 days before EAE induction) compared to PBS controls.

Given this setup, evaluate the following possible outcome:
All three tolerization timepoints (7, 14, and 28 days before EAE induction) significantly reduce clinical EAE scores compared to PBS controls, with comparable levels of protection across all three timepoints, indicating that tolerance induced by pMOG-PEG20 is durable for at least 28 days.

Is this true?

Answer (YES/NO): NO